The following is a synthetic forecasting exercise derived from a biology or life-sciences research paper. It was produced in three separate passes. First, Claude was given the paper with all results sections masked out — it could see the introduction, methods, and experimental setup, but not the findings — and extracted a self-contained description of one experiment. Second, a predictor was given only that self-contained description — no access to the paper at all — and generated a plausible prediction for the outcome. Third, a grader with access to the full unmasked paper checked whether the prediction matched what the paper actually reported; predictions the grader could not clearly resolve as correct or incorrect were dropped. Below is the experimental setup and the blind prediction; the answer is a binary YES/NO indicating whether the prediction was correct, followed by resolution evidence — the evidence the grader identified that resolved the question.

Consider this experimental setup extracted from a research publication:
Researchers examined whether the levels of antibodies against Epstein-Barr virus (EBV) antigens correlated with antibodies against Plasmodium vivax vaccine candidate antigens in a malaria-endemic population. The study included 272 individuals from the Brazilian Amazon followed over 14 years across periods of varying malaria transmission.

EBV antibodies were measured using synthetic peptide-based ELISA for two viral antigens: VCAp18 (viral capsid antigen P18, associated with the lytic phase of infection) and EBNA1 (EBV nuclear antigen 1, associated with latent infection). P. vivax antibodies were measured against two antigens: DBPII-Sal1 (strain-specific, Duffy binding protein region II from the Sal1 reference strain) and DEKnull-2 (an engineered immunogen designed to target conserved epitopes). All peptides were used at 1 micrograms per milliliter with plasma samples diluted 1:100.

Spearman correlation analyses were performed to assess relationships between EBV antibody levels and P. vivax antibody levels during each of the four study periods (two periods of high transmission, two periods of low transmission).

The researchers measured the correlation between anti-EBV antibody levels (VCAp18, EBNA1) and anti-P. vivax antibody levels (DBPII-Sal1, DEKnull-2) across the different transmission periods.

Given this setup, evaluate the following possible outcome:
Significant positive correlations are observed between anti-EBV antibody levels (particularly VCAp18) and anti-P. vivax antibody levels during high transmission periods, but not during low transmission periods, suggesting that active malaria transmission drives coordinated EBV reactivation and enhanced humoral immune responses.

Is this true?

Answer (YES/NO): NO